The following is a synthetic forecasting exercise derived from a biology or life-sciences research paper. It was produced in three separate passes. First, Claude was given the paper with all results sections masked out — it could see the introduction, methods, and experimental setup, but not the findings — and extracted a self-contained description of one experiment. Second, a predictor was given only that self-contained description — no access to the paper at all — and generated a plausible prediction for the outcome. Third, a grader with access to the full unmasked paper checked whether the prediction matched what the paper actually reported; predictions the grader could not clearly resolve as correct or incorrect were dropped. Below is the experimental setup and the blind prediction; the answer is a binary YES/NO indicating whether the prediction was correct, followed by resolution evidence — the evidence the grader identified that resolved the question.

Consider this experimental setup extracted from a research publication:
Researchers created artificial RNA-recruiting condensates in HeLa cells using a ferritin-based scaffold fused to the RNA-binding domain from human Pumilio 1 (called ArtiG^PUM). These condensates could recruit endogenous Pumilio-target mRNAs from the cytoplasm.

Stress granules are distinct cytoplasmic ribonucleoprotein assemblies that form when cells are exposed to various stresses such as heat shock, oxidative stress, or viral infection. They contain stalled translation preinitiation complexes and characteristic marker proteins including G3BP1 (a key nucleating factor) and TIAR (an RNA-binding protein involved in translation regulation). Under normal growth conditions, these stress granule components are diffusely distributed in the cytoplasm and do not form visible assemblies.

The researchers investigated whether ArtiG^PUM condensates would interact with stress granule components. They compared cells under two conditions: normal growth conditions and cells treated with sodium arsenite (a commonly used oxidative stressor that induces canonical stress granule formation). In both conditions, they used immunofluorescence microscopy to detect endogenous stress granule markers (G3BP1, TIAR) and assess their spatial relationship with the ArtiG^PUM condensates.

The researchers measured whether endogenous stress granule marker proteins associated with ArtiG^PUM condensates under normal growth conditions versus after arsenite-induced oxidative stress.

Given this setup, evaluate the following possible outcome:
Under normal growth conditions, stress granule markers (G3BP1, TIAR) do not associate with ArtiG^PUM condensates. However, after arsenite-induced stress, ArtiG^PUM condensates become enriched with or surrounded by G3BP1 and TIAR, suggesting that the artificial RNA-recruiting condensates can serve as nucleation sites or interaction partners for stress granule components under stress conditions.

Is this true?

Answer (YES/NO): YES